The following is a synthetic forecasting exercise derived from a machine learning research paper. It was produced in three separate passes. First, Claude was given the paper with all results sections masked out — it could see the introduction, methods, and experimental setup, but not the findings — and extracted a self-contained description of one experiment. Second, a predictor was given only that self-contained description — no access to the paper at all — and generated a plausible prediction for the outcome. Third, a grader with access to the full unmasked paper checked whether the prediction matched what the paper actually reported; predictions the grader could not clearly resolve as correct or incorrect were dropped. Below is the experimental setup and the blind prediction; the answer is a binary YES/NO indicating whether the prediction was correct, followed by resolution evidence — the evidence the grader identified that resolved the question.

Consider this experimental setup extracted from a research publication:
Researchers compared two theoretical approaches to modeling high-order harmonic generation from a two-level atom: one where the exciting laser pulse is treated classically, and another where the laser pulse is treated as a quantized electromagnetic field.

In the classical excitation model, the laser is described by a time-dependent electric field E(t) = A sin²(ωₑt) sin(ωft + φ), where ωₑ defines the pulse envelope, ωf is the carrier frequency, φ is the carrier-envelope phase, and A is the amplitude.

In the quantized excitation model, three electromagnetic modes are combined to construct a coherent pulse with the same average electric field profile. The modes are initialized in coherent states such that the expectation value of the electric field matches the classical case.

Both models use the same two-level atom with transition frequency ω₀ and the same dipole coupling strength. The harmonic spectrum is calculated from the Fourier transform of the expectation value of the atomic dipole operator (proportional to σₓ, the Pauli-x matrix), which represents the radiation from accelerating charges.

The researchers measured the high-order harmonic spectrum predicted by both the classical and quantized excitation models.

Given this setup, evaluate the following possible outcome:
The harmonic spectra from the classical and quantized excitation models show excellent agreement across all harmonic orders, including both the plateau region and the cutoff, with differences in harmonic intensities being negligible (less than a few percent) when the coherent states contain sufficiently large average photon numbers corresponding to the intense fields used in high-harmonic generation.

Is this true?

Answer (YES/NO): NO